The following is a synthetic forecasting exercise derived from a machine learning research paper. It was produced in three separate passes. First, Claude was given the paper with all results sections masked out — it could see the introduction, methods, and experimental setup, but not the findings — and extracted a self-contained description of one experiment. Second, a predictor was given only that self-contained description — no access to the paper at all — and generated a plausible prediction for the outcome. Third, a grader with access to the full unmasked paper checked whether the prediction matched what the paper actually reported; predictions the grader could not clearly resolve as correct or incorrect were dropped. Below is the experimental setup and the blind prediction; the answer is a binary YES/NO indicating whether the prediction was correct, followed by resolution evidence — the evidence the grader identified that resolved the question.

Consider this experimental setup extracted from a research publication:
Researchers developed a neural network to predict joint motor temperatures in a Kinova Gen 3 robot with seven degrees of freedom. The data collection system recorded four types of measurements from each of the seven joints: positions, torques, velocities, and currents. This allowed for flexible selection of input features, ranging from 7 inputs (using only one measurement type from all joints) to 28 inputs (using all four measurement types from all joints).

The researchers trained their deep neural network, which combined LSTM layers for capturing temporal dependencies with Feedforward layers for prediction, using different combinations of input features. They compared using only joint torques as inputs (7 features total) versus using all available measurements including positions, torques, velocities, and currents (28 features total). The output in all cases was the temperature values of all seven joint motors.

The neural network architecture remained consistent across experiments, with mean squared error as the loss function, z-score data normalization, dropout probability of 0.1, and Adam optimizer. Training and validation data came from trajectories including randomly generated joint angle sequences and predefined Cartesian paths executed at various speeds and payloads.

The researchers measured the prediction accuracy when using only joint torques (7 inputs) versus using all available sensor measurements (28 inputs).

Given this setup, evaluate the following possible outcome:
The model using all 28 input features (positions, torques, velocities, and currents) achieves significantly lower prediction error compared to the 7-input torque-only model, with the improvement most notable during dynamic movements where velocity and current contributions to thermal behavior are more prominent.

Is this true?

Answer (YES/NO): NO